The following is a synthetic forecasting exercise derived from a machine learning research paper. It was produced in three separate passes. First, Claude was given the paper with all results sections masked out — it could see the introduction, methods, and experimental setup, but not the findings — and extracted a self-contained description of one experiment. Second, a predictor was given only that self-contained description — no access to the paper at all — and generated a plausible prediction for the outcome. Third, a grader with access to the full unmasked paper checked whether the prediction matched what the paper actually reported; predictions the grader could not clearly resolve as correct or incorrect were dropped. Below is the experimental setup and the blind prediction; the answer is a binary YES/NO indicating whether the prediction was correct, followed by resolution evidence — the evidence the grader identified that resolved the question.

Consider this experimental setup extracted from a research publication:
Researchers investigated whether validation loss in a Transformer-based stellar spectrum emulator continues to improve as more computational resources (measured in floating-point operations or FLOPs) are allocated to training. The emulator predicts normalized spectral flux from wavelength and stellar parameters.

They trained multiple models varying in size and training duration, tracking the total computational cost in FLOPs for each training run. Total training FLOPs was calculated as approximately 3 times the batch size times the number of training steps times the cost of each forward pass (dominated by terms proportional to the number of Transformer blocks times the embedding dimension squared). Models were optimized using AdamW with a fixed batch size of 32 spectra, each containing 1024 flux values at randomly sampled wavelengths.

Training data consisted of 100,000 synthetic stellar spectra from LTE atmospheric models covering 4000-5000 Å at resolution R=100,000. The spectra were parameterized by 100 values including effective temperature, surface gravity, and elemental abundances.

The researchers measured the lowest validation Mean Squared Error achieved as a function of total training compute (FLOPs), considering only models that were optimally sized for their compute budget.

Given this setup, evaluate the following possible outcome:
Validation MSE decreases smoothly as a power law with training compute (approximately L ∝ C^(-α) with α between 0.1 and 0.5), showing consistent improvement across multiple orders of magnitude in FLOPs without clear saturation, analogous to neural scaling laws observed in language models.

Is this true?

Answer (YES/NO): NO